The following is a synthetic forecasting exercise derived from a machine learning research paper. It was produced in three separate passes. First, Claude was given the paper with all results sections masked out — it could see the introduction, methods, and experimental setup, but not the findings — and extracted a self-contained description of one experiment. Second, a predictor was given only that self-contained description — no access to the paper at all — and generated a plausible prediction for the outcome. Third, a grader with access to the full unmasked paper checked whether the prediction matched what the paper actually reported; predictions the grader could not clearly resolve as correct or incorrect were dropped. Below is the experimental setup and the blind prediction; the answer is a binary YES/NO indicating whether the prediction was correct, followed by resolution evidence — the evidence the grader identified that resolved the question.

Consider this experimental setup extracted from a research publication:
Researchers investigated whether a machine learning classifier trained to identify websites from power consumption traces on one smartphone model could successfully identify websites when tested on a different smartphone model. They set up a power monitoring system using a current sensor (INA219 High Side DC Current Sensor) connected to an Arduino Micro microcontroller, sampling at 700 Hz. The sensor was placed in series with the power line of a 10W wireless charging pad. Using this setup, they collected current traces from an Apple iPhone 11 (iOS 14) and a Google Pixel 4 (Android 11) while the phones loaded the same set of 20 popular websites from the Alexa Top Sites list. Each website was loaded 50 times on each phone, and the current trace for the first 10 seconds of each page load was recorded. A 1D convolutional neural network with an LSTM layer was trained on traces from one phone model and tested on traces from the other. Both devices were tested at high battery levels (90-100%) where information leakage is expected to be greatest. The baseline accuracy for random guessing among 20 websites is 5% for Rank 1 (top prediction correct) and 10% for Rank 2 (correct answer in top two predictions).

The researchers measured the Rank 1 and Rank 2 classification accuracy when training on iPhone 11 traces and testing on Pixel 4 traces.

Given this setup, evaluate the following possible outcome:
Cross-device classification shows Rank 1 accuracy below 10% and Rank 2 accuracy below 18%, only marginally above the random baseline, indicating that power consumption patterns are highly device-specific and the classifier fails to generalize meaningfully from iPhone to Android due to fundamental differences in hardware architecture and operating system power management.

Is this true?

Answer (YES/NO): YES